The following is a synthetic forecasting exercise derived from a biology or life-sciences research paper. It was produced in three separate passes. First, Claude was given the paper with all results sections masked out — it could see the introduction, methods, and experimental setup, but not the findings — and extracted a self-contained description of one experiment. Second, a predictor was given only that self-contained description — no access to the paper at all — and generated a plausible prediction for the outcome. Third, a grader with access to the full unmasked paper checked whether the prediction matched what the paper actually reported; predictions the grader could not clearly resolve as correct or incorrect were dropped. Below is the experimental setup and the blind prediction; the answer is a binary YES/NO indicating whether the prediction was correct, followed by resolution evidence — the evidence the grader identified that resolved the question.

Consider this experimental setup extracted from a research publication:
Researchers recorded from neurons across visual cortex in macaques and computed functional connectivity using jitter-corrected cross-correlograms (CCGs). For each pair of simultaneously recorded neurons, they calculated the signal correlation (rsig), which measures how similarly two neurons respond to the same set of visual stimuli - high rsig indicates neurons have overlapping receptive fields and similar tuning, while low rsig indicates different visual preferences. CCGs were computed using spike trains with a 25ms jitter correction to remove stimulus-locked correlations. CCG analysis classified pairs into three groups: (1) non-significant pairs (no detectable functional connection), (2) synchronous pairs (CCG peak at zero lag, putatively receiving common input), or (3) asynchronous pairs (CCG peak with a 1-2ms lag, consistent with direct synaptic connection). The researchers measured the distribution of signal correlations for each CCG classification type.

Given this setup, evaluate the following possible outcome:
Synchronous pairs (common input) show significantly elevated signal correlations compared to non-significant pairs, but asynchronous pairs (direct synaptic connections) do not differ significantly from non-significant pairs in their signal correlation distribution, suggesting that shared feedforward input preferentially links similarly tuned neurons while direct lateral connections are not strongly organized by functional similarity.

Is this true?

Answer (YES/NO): NO